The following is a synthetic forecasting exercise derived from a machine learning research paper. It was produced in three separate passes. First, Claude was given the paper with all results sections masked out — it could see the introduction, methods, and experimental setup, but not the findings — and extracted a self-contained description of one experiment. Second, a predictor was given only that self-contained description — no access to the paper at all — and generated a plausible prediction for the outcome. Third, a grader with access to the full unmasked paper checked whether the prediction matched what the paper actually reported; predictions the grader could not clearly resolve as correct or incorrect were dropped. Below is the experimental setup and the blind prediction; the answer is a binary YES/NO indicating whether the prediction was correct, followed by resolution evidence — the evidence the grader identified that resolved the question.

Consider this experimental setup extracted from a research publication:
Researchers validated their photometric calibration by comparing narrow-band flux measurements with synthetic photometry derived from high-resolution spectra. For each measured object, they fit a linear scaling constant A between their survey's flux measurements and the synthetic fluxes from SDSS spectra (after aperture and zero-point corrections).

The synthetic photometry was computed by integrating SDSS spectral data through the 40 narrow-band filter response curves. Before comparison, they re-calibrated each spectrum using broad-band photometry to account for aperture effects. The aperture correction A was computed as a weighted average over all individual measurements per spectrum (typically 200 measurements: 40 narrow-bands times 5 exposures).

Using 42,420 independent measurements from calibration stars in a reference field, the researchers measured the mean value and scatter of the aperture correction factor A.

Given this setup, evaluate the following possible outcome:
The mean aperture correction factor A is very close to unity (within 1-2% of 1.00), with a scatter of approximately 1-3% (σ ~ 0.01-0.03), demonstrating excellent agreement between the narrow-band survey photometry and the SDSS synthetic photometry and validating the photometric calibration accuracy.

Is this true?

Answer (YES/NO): YES